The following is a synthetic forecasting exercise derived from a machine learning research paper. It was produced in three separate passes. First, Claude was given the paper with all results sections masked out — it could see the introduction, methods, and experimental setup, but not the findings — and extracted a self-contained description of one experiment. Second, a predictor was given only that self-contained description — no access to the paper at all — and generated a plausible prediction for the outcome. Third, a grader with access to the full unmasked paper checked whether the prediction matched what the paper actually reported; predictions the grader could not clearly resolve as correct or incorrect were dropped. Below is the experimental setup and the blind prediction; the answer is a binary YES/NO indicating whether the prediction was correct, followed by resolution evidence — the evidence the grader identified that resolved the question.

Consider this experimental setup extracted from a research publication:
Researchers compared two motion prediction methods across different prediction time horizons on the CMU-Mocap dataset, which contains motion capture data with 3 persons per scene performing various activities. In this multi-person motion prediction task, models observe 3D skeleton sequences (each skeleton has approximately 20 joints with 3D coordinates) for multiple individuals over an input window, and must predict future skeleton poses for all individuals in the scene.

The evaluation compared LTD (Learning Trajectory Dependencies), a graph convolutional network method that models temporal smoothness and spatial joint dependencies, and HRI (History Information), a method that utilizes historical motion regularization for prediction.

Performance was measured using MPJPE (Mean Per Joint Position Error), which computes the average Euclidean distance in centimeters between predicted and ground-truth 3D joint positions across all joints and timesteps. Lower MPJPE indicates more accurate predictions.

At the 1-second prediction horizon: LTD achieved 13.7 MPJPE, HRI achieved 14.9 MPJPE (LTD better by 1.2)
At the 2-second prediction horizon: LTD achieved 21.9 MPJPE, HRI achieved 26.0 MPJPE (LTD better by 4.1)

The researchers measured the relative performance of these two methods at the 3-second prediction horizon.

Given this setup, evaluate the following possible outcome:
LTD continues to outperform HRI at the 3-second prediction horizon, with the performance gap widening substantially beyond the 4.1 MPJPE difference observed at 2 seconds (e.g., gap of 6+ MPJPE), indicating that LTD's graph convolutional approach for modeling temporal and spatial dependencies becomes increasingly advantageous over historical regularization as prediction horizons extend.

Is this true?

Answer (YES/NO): NO